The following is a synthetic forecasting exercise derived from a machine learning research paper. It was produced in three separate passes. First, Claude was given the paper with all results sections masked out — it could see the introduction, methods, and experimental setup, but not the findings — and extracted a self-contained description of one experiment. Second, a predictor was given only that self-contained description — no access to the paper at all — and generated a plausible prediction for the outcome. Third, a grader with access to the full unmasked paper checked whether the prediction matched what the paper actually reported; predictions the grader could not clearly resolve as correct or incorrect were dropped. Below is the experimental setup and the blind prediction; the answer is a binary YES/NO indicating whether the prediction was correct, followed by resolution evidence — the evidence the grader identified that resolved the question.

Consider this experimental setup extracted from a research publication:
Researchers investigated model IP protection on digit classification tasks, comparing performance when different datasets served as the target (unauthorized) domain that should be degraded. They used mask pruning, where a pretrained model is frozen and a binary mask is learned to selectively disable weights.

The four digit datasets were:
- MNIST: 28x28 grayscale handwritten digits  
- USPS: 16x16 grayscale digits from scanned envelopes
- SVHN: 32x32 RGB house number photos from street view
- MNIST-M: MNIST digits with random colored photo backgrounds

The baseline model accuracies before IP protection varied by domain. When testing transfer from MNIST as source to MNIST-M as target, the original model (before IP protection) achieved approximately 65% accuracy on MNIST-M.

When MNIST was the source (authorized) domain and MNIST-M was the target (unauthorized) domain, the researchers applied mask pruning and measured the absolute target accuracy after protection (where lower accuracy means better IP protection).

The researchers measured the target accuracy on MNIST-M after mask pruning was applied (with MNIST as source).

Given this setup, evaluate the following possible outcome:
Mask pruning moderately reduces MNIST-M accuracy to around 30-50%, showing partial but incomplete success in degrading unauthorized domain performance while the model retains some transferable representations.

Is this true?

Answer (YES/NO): NO